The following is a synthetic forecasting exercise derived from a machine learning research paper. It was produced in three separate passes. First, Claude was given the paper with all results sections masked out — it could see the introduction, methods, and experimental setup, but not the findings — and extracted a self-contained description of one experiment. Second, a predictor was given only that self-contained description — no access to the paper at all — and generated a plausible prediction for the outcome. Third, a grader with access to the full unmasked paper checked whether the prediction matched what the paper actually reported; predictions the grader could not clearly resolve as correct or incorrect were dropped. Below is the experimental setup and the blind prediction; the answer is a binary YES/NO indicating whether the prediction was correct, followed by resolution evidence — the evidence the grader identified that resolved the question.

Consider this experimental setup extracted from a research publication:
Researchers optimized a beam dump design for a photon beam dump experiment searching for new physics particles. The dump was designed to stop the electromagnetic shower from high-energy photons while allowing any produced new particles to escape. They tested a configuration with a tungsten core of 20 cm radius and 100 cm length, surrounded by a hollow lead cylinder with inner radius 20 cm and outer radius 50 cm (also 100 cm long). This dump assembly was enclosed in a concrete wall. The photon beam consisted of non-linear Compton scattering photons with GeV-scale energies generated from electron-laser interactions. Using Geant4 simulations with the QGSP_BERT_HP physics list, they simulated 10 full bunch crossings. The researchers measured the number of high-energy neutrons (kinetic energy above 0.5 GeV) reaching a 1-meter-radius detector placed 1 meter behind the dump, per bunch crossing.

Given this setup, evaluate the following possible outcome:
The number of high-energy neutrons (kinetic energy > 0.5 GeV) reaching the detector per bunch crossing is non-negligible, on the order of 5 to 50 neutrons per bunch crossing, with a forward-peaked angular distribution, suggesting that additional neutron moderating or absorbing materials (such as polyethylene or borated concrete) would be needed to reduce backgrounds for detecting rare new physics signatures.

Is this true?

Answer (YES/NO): NO